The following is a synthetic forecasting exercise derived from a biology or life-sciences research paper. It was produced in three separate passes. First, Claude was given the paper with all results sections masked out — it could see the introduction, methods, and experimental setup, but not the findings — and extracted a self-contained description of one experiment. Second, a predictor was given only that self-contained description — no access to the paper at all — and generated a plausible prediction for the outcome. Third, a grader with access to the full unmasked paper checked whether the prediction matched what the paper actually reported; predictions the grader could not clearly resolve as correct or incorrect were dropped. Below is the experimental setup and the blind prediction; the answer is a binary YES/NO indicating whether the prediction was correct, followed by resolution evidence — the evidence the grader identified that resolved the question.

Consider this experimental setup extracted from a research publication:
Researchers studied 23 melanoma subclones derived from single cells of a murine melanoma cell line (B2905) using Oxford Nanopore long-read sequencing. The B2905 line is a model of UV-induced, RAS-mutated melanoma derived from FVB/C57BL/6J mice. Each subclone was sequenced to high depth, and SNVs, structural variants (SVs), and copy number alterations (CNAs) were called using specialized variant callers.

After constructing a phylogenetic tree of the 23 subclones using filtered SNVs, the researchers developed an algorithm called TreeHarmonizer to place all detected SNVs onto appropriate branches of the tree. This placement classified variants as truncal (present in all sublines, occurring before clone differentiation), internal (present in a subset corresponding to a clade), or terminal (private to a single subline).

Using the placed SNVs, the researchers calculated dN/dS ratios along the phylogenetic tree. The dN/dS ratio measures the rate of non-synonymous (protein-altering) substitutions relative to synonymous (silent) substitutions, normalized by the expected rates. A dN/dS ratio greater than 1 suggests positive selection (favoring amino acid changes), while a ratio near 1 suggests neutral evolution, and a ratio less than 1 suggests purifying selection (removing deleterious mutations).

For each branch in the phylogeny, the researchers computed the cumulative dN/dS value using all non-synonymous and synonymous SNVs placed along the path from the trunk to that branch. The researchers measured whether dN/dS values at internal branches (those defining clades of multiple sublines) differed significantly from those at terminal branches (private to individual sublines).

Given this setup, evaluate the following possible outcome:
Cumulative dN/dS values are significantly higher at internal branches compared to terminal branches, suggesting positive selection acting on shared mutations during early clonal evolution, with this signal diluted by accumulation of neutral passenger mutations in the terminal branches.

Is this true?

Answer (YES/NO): NO